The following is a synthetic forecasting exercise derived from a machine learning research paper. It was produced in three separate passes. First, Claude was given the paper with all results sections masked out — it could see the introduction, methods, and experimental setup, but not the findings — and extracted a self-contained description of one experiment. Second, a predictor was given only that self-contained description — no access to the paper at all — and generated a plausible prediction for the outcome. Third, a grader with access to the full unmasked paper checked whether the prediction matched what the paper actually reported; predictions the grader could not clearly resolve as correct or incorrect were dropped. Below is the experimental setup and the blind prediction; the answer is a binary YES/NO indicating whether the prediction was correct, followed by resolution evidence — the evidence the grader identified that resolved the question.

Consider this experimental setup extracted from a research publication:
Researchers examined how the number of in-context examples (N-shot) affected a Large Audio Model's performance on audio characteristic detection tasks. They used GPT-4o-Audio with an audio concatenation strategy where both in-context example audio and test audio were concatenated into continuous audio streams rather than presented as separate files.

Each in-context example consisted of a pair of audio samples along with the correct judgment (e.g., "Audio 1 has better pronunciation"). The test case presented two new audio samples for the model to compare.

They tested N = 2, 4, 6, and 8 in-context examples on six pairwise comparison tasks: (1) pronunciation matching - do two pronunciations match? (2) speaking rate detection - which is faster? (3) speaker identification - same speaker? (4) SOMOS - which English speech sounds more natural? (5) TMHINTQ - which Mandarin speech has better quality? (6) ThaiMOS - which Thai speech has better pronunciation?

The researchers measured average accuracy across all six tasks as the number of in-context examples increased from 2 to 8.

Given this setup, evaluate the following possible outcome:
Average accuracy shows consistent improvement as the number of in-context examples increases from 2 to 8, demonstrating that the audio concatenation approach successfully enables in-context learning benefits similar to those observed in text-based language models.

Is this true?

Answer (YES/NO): NO